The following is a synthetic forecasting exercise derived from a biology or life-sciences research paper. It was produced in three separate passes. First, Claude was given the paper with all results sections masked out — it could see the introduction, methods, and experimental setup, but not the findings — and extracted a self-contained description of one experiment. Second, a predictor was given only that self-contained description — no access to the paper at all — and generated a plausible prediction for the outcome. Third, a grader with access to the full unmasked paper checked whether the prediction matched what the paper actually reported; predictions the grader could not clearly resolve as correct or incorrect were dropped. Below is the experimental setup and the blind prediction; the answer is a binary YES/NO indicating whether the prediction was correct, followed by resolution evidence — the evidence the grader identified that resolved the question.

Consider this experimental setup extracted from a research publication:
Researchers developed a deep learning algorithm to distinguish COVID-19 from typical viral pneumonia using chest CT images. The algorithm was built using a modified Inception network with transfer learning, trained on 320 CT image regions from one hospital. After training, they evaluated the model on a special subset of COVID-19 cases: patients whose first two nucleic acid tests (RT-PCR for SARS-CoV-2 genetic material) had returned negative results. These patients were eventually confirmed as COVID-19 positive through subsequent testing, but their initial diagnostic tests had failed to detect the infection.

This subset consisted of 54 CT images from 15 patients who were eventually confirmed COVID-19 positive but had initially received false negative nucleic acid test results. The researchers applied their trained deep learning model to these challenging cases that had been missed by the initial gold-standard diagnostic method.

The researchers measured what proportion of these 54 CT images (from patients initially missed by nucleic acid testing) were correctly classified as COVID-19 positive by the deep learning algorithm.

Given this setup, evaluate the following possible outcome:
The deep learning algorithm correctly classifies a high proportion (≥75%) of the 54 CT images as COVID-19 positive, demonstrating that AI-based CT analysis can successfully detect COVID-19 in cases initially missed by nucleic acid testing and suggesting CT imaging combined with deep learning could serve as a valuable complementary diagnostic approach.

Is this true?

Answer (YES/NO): YES